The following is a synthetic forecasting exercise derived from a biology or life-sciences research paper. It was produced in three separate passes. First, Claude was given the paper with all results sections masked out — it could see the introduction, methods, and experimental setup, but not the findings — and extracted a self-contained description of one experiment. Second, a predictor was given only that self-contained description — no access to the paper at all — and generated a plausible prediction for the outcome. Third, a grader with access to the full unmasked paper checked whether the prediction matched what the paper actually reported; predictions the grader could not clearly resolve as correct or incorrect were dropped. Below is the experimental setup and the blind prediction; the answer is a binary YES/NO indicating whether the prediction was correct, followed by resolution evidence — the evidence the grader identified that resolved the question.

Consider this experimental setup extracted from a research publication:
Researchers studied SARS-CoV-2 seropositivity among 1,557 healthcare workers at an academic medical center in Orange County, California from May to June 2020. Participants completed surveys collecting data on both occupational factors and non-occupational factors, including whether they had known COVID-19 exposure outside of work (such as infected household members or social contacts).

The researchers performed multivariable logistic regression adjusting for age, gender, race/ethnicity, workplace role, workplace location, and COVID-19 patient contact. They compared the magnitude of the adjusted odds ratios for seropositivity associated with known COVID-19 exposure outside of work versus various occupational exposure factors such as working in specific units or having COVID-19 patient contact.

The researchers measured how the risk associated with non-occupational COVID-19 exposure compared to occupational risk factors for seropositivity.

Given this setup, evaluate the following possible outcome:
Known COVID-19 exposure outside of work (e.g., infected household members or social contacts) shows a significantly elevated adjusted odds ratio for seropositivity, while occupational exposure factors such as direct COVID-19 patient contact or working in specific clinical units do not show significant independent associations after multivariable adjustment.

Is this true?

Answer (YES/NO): NO